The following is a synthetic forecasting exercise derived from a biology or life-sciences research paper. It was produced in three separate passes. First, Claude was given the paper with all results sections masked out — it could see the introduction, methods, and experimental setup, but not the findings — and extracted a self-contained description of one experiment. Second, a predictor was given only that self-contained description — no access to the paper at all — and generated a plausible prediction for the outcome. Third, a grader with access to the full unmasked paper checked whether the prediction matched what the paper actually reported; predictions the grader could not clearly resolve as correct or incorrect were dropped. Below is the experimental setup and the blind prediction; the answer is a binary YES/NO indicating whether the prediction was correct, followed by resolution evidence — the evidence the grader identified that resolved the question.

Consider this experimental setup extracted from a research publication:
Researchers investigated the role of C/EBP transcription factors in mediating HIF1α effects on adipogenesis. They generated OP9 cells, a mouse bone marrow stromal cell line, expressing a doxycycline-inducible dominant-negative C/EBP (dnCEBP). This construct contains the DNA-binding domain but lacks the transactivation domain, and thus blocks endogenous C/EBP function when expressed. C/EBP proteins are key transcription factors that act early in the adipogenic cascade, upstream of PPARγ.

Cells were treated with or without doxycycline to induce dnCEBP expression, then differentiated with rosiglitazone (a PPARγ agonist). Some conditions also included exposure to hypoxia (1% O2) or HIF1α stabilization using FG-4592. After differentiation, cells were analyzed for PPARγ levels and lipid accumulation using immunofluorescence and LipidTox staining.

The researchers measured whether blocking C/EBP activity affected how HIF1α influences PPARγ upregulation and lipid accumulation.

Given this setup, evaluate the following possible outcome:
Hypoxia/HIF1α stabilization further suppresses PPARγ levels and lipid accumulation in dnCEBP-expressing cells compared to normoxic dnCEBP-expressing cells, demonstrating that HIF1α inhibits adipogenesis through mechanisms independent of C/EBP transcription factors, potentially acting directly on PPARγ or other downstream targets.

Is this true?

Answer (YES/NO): NO